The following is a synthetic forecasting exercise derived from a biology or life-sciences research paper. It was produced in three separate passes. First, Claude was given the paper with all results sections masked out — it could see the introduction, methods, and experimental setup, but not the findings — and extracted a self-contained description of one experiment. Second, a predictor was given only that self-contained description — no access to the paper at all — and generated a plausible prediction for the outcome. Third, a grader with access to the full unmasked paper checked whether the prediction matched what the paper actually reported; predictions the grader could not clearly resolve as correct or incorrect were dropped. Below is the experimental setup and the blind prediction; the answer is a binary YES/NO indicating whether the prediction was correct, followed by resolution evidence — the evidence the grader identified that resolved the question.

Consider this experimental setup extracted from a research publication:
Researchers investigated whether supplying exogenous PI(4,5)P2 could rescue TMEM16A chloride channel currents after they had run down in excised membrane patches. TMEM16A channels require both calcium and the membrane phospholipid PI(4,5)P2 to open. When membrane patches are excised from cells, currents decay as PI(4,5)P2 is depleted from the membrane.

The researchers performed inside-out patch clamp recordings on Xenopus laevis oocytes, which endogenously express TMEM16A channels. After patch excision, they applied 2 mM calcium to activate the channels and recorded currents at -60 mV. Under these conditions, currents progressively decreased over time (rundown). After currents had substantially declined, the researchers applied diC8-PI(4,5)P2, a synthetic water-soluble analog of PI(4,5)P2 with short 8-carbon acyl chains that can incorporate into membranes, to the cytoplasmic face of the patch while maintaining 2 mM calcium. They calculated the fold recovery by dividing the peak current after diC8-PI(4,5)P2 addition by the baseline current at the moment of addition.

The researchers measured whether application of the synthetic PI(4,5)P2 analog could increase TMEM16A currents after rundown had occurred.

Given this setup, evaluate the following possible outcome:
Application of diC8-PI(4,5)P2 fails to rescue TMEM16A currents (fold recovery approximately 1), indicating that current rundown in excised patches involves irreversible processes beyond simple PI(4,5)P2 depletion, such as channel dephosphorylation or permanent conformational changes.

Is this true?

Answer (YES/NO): NO